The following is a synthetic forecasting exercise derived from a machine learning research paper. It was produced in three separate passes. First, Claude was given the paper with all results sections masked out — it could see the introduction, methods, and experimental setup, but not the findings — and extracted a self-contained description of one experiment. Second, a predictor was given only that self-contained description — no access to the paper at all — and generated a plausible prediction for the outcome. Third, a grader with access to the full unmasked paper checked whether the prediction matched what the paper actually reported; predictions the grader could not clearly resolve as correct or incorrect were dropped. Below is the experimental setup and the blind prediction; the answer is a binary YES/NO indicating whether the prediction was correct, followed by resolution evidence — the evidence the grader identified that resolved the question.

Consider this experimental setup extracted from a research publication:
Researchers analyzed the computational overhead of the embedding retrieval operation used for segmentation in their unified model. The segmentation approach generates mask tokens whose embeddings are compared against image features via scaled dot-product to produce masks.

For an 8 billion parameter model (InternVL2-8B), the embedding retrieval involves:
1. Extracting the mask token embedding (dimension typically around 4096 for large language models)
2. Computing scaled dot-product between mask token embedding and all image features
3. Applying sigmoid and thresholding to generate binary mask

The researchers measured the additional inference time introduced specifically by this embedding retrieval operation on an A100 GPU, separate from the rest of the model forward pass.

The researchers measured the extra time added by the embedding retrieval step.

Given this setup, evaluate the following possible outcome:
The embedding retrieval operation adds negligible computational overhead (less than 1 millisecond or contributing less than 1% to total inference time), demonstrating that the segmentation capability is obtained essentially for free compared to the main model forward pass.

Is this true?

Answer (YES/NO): YES